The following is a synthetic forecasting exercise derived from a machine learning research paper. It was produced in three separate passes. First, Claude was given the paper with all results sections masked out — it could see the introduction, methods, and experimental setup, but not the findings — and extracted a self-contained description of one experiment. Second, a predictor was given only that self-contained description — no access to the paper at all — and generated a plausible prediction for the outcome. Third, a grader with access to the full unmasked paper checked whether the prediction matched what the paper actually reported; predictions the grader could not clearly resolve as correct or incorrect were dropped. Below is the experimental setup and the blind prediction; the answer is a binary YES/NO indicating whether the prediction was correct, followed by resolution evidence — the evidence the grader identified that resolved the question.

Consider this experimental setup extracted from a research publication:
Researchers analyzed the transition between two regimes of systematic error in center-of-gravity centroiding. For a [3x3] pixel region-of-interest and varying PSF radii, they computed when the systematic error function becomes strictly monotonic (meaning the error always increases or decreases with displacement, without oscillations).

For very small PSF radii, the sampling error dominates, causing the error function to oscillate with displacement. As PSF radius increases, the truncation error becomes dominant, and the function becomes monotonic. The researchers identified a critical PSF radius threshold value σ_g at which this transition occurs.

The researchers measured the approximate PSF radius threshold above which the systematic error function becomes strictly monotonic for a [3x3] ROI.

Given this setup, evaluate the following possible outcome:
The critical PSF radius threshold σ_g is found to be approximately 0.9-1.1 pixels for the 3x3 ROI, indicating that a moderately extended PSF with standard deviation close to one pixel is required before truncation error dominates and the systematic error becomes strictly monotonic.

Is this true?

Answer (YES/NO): NO